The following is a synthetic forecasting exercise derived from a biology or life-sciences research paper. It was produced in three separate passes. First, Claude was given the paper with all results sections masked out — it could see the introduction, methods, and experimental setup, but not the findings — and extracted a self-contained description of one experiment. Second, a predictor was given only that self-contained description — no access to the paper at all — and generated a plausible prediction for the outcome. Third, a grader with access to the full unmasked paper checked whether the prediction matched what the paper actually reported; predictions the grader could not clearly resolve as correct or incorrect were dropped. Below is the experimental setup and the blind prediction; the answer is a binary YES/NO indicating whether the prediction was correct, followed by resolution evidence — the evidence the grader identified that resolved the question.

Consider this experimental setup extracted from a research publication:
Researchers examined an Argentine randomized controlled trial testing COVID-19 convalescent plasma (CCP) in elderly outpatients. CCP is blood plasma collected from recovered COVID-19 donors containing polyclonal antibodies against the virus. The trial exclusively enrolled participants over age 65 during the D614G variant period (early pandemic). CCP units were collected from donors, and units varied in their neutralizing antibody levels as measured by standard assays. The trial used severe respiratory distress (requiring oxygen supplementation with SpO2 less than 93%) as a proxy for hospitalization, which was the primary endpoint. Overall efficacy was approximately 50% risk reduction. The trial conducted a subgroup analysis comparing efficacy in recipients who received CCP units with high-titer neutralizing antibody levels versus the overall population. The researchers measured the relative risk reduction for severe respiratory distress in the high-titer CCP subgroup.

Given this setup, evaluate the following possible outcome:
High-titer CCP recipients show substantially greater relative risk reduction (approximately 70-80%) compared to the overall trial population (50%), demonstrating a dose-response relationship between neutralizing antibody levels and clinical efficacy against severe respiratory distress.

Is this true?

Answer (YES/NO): YES